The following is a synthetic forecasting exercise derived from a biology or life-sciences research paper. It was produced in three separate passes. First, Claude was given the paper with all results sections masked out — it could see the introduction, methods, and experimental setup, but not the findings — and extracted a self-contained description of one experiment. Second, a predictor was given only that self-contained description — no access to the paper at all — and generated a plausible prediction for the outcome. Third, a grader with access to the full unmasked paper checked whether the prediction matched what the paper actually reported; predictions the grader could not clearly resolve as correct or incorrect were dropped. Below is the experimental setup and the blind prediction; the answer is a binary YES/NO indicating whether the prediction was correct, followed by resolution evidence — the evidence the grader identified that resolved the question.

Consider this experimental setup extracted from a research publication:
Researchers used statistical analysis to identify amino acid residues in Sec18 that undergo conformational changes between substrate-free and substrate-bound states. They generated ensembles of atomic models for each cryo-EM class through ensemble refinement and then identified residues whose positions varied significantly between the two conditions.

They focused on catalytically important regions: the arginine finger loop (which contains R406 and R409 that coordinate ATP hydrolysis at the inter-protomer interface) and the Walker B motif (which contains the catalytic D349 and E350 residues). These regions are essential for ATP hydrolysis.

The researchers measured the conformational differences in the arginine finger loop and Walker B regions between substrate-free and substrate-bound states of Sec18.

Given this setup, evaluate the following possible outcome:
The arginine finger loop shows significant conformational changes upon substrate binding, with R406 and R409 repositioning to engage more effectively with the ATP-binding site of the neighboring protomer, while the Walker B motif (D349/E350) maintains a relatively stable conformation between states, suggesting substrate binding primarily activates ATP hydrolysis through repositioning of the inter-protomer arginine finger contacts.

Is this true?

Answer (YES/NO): NO